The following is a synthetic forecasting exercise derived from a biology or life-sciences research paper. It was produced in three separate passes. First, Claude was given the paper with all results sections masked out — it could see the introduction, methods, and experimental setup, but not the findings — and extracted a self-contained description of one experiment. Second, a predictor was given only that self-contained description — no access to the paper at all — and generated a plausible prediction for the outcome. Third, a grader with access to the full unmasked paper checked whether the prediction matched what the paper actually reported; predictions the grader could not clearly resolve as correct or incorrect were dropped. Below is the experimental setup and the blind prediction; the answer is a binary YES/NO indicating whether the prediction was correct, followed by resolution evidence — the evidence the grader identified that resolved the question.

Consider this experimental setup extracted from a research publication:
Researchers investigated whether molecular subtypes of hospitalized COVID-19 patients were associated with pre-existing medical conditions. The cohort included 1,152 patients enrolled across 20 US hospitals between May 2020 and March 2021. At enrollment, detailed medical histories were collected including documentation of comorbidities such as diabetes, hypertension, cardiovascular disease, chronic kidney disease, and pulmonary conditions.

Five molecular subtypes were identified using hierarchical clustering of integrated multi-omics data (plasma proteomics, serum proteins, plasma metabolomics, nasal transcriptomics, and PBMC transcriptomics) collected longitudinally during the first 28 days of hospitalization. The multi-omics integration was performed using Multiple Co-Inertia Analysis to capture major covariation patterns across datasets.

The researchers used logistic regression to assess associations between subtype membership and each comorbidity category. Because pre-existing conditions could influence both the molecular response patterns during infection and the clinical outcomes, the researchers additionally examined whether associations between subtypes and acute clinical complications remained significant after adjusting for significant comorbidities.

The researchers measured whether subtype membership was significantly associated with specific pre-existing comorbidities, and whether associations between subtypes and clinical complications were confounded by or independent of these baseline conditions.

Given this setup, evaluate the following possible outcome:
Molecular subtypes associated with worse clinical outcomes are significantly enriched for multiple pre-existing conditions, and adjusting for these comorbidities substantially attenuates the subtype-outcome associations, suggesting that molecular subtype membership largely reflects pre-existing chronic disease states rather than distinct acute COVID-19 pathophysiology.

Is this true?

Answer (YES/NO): NO